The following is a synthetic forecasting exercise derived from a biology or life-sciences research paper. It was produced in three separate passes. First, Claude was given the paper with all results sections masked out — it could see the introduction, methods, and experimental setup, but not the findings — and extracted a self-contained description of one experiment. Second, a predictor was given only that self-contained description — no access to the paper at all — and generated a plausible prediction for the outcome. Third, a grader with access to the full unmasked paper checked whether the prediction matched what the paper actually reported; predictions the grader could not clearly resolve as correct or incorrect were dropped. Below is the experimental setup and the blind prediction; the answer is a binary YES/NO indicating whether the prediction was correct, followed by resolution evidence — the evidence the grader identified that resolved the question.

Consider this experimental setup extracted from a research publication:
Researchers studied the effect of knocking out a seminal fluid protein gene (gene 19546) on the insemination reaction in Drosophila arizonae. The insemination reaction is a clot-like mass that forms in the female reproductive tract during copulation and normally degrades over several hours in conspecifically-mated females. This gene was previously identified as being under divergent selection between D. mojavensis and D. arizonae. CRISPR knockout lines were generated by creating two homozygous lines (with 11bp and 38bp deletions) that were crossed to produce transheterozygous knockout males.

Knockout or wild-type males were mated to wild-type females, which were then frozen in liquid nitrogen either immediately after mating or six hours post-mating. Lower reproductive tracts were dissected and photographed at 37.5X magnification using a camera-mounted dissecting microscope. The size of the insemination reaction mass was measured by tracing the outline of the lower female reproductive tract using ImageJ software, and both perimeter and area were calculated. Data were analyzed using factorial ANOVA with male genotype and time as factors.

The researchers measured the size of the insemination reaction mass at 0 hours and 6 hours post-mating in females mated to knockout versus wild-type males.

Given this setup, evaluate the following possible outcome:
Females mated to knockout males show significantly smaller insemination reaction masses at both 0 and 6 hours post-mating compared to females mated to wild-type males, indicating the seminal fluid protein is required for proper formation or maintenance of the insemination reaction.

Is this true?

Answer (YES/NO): NO